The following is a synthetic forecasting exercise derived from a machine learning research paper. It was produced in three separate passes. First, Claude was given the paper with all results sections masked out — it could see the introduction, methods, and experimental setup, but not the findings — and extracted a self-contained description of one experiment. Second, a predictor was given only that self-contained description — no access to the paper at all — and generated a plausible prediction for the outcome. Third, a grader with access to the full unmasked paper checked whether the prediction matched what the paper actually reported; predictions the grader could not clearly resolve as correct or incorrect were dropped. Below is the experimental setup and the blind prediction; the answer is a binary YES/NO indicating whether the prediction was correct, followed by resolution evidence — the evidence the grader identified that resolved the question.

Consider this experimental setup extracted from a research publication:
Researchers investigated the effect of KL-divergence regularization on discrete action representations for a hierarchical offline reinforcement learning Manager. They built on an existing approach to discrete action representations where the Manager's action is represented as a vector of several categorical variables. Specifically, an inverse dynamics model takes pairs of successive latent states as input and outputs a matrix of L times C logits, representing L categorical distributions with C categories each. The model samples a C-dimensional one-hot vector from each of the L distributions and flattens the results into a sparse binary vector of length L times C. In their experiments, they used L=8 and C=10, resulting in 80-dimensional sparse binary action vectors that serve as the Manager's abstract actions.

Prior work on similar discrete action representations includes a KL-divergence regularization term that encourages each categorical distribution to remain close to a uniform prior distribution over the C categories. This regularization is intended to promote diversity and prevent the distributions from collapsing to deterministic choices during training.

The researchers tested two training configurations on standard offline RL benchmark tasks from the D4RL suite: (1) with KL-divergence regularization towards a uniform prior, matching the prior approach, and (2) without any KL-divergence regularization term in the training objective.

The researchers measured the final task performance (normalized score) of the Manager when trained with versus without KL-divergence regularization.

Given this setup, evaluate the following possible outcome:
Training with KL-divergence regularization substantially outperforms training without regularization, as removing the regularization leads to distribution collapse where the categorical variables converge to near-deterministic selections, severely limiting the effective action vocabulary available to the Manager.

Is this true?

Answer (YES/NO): NO